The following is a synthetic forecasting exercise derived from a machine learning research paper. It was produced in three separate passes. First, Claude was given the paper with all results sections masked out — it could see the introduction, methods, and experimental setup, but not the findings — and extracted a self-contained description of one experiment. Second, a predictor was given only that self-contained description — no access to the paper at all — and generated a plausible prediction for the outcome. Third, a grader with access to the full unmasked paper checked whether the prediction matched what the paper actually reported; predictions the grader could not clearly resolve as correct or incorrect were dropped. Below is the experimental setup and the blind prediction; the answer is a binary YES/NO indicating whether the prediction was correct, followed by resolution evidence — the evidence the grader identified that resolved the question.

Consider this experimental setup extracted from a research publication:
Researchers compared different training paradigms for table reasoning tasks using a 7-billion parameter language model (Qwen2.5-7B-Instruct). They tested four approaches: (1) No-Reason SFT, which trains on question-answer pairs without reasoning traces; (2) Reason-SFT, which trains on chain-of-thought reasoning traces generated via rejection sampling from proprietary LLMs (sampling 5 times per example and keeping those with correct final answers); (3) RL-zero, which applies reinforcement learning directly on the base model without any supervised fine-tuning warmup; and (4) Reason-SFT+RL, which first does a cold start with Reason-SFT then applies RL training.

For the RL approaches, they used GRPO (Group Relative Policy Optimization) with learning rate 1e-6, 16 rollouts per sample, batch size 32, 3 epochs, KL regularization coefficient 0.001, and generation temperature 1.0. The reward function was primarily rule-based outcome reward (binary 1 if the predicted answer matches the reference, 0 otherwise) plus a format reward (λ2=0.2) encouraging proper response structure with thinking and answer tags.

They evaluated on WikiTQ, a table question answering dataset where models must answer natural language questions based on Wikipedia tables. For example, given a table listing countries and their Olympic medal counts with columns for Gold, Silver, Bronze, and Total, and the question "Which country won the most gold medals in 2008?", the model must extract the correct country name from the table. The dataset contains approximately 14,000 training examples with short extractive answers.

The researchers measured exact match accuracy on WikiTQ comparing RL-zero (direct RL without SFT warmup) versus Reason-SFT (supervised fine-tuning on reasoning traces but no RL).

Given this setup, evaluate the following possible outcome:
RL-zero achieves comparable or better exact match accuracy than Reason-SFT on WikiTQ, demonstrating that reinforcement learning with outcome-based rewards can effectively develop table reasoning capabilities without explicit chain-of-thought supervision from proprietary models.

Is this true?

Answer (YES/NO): YES